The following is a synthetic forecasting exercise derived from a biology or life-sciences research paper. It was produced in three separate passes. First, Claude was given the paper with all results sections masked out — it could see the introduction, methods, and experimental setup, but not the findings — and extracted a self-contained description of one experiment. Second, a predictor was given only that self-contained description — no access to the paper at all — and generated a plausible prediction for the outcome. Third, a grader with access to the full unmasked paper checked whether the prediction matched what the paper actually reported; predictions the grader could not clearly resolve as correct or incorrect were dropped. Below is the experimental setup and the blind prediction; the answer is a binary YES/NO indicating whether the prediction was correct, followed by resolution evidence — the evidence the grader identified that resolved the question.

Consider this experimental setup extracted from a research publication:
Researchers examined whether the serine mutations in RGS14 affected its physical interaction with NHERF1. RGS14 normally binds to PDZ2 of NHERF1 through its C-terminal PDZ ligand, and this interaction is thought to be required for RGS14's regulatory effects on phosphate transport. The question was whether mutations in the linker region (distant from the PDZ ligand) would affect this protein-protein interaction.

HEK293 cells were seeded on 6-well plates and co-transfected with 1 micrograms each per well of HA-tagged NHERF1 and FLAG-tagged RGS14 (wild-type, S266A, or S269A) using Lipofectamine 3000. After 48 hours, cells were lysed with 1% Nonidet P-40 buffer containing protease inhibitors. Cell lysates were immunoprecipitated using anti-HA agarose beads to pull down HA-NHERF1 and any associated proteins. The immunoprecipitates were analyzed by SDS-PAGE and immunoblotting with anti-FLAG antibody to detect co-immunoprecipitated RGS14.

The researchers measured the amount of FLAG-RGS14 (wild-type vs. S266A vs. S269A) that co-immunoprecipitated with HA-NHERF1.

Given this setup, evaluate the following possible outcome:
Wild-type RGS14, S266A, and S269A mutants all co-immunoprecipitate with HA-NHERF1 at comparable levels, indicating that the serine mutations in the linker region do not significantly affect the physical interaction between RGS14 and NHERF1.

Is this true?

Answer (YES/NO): NO